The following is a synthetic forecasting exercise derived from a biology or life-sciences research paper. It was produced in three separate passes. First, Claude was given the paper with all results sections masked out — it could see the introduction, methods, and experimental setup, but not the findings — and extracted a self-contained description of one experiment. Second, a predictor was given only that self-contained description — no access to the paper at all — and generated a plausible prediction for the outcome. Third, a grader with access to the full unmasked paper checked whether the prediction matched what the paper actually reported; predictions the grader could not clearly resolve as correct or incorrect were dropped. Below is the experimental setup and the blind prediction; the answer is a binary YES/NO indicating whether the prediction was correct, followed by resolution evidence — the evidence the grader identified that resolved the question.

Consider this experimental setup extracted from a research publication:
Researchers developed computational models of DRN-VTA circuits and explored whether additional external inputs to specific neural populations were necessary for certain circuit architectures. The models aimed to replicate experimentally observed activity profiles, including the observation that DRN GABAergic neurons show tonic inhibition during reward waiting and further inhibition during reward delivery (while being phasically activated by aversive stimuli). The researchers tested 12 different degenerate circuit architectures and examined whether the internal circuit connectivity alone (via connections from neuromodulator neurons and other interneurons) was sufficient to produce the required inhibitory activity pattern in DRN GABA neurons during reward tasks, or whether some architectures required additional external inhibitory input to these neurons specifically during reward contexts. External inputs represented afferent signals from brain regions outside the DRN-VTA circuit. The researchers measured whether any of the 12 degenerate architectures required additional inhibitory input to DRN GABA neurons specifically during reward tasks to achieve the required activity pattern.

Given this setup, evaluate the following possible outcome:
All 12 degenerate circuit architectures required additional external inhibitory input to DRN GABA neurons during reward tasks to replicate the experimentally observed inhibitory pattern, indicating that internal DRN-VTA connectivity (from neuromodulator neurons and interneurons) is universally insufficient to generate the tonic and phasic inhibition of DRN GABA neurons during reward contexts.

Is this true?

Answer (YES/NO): NO